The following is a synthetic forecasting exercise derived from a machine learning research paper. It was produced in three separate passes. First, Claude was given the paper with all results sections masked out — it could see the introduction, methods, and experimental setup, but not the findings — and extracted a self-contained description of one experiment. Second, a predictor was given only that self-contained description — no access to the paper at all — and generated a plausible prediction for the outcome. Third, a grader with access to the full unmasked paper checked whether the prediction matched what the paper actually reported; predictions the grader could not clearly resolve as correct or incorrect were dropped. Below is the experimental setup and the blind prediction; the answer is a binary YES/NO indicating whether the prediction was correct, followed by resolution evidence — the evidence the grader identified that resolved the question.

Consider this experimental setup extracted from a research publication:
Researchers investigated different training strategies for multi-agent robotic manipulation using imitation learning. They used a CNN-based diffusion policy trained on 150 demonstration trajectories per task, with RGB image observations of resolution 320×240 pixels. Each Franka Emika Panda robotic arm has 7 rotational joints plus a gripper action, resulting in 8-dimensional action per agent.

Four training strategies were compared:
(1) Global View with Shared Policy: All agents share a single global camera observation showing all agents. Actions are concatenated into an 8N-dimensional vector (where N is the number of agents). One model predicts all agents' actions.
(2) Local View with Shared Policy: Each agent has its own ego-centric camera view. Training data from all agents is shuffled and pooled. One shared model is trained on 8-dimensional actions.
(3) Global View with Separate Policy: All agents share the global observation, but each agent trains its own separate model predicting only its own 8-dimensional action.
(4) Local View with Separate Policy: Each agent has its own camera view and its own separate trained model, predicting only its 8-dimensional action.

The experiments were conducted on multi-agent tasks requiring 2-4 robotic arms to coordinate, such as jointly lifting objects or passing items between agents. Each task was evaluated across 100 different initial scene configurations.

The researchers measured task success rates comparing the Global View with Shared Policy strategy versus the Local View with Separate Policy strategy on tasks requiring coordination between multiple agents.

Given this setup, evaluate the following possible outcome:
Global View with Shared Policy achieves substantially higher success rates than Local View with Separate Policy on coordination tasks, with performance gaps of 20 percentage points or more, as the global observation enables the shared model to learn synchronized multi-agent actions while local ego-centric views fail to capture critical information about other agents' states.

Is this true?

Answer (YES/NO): NO